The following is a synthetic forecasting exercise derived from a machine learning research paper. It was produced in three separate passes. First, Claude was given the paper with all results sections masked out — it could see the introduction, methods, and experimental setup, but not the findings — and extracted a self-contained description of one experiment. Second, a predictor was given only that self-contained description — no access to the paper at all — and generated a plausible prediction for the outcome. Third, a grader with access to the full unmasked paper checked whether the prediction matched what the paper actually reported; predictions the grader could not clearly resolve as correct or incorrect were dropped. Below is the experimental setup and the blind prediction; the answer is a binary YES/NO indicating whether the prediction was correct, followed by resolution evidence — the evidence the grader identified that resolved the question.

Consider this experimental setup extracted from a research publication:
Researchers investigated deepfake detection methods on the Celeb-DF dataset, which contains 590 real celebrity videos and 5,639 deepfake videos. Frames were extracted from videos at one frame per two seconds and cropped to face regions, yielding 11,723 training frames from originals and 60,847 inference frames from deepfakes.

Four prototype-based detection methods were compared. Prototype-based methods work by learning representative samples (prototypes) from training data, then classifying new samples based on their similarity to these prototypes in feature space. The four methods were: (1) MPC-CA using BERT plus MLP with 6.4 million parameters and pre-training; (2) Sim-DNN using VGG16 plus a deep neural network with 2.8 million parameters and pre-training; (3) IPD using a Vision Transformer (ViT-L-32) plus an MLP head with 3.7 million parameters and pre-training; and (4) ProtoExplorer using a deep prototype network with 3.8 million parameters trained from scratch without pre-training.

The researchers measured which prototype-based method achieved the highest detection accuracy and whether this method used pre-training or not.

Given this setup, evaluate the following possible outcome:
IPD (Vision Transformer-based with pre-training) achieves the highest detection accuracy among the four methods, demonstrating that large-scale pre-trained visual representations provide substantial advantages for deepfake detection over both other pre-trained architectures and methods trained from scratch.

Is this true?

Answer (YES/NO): NO